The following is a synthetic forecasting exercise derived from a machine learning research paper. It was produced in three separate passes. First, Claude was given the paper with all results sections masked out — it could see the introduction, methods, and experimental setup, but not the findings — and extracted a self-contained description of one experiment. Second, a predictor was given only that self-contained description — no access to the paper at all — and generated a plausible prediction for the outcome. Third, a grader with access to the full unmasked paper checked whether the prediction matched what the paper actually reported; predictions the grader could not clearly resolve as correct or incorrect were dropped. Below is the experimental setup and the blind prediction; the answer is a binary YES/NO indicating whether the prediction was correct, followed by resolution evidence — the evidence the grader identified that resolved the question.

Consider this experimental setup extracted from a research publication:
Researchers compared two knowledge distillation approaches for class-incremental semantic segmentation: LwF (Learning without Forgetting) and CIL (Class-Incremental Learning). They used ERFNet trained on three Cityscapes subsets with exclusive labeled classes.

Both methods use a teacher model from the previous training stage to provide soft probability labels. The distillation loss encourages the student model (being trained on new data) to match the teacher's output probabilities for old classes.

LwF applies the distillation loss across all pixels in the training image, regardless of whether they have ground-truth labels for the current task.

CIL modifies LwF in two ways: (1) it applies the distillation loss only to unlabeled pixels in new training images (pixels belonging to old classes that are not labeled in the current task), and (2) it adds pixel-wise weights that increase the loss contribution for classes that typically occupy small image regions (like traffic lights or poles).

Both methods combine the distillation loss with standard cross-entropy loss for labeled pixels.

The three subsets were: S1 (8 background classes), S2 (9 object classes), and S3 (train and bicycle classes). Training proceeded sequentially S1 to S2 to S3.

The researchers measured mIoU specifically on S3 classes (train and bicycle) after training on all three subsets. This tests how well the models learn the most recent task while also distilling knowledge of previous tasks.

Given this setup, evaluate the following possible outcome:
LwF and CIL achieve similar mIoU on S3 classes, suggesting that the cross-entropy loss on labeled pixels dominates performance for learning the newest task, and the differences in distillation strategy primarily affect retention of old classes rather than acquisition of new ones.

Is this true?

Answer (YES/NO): YES